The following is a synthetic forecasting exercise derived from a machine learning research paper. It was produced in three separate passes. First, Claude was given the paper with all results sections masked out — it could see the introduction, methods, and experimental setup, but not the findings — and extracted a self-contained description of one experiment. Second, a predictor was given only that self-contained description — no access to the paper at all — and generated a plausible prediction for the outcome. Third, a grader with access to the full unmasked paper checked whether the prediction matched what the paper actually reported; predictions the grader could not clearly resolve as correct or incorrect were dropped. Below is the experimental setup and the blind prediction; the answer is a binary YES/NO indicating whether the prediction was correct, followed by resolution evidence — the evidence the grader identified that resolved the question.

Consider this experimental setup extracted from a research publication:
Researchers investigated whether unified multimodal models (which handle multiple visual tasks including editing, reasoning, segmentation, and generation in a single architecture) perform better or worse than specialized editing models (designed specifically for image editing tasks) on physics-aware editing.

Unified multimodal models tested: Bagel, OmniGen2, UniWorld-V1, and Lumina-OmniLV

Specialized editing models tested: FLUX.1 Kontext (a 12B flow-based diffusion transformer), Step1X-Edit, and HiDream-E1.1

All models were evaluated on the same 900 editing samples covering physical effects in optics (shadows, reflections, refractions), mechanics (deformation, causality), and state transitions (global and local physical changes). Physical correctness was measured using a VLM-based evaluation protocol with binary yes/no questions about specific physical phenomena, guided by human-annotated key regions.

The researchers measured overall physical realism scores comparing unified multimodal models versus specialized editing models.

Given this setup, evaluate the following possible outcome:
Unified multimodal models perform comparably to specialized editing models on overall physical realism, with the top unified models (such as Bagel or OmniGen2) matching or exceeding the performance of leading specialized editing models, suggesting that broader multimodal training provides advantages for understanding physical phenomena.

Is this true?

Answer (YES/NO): NO